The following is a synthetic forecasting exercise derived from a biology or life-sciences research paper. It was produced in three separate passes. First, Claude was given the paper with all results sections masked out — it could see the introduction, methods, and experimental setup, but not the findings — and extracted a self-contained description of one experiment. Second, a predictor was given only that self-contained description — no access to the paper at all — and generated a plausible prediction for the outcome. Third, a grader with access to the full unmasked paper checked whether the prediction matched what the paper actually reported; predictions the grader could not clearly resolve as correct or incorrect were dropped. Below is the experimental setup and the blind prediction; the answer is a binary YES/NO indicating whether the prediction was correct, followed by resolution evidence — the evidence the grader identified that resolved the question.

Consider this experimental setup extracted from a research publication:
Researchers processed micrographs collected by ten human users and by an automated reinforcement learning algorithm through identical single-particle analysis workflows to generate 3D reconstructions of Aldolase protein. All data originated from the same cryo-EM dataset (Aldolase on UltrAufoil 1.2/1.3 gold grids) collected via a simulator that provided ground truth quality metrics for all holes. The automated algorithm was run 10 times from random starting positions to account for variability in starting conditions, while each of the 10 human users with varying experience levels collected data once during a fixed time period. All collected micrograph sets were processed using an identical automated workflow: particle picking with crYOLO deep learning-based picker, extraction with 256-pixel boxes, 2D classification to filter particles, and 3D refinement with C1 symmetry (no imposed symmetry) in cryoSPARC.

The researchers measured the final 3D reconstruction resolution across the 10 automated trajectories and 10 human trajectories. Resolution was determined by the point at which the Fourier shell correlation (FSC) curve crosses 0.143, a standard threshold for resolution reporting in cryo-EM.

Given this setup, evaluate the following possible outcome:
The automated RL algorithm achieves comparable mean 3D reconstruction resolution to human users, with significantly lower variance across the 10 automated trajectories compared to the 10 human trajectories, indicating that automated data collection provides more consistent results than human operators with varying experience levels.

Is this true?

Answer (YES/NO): NO